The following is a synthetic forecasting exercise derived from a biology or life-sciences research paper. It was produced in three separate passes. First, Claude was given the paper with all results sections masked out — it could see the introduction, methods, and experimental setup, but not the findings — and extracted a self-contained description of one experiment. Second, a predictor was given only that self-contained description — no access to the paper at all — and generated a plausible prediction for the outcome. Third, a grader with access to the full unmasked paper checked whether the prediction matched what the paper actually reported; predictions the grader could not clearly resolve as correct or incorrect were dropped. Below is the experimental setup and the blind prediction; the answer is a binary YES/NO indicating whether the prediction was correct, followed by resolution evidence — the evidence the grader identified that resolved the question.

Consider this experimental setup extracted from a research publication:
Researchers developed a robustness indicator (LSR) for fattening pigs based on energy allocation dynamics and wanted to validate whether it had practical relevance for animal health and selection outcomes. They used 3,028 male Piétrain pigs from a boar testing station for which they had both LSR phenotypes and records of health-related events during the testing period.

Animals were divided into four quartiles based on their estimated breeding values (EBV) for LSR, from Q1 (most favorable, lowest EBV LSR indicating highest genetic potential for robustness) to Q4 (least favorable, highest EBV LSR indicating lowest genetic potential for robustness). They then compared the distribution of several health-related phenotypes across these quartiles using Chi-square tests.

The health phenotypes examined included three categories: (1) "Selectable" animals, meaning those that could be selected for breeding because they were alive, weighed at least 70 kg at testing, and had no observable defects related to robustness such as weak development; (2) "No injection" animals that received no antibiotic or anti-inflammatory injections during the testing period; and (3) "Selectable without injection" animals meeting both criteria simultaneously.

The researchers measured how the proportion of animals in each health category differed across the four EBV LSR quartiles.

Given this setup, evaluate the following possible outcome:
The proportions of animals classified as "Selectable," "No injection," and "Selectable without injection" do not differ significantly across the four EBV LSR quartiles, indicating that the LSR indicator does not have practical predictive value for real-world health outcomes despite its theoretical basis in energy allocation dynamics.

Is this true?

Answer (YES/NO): NO